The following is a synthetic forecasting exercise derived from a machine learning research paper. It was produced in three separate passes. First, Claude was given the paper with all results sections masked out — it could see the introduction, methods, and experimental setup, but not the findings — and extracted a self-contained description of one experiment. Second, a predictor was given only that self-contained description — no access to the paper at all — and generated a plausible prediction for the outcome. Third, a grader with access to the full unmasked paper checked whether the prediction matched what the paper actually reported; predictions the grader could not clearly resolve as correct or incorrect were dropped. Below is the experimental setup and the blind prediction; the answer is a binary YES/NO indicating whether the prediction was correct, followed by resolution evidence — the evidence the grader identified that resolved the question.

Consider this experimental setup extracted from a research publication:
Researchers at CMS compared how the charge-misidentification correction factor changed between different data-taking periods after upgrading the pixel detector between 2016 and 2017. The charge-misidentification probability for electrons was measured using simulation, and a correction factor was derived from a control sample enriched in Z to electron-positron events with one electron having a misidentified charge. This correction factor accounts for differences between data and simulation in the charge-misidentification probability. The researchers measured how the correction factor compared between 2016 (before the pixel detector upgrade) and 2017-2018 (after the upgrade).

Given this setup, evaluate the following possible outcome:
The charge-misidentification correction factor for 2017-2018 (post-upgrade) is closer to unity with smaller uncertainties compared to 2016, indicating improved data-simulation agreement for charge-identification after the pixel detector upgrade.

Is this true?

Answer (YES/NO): NO